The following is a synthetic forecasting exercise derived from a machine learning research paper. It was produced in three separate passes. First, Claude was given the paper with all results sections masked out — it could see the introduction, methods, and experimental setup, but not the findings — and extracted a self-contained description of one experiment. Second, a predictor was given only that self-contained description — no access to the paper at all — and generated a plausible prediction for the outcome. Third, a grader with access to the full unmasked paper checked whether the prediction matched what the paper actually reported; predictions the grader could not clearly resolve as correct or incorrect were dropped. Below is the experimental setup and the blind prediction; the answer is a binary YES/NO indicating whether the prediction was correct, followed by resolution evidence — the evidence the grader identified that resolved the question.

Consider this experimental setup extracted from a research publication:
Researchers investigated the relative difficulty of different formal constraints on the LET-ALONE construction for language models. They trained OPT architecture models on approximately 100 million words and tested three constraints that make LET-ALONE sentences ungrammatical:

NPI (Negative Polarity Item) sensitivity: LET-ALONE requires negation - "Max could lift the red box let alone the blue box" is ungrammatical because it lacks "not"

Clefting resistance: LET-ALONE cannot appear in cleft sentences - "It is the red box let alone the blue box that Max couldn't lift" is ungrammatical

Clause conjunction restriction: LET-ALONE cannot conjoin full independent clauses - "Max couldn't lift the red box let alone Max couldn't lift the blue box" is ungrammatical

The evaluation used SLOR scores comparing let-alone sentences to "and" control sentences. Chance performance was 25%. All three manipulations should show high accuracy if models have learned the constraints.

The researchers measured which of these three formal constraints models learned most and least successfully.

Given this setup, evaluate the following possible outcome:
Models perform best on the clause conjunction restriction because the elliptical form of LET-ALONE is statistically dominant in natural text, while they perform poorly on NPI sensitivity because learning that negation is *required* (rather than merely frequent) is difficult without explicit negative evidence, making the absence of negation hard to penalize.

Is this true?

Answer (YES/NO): NO